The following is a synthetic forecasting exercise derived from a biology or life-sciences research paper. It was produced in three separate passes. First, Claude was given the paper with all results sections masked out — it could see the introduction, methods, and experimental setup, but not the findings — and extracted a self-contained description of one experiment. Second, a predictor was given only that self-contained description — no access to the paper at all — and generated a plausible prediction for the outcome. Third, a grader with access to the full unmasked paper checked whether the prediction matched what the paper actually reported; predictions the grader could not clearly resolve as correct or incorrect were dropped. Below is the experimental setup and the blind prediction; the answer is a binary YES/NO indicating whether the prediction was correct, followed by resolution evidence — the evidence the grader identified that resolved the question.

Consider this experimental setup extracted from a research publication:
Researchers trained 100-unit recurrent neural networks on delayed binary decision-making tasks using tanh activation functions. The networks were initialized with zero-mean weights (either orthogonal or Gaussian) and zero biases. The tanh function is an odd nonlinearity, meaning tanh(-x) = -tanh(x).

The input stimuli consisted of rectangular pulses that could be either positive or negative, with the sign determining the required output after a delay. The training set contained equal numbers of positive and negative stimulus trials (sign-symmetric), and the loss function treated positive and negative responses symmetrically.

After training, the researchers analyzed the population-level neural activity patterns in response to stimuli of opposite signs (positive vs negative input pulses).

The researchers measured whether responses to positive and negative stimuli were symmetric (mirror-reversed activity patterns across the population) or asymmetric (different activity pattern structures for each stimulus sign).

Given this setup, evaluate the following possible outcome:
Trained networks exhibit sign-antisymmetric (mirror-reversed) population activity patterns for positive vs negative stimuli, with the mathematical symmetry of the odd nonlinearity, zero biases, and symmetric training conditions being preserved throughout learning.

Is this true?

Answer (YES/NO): YES